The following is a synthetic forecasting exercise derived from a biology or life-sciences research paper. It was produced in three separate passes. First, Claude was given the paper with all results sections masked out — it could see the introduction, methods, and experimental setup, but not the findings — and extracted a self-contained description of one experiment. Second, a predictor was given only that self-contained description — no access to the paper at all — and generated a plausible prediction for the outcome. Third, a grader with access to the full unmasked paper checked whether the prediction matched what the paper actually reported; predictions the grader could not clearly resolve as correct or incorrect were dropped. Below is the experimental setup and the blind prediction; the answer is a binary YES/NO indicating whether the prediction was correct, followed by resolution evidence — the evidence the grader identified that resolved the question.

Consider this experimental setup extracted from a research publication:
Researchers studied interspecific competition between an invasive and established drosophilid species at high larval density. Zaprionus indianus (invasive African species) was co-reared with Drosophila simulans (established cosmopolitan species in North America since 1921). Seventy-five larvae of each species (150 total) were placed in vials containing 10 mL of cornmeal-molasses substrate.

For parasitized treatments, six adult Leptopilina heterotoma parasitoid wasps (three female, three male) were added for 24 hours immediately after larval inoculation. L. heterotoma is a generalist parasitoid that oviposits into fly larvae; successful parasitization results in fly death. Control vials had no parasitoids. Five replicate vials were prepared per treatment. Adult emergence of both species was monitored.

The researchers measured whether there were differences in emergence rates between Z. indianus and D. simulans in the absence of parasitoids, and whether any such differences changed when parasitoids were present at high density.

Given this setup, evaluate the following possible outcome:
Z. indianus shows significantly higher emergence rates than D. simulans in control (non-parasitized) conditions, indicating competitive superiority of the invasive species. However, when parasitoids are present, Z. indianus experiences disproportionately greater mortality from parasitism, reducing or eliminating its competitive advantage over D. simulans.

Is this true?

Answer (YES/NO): NO